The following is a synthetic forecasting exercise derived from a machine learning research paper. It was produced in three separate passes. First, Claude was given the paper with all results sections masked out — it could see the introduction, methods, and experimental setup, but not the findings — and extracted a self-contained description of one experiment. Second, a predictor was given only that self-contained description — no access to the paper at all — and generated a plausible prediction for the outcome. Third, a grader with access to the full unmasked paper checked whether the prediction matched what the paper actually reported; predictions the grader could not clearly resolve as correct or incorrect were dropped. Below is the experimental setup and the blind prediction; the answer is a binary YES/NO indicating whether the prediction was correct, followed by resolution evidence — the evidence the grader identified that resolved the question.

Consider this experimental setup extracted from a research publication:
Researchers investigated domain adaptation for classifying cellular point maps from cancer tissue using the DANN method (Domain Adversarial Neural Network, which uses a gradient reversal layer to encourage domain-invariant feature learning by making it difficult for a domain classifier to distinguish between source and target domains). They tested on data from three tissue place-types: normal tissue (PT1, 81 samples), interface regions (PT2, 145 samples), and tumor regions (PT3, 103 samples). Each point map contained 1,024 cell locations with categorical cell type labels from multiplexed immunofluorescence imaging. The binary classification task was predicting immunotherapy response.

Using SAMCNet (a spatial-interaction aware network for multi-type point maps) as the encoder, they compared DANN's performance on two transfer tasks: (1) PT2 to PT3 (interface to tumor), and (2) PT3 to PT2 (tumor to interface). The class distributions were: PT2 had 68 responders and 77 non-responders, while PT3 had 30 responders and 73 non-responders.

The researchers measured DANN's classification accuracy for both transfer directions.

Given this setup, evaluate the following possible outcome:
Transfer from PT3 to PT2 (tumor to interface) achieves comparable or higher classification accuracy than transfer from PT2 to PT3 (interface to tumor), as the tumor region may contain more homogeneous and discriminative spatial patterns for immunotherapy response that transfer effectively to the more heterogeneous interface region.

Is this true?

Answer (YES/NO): NO